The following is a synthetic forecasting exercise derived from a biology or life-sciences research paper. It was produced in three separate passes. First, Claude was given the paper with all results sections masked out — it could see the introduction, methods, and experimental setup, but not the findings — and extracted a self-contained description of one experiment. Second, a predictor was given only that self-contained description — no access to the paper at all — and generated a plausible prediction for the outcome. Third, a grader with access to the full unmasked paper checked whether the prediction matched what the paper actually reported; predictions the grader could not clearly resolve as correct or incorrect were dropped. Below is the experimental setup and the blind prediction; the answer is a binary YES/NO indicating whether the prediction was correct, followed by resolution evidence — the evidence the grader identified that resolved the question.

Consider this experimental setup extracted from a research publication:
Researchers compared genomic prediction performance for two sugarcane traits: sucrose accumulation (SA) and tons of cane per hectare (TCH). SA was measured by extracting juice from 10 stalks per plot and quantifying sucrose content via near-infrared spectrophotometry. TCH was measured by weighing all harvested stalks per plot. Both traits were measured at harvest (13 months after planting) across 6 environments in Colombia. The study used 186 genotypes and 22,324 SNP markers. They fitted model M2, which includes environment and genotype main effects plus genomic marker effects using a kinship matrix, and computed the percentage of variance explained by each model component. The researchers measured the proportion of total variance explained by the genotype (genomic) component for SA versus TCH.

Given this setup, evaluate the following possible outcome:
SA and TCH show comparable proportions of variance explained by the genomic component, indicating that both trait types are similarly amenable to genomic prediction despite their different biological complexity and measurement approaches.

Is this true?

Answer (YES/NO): NO